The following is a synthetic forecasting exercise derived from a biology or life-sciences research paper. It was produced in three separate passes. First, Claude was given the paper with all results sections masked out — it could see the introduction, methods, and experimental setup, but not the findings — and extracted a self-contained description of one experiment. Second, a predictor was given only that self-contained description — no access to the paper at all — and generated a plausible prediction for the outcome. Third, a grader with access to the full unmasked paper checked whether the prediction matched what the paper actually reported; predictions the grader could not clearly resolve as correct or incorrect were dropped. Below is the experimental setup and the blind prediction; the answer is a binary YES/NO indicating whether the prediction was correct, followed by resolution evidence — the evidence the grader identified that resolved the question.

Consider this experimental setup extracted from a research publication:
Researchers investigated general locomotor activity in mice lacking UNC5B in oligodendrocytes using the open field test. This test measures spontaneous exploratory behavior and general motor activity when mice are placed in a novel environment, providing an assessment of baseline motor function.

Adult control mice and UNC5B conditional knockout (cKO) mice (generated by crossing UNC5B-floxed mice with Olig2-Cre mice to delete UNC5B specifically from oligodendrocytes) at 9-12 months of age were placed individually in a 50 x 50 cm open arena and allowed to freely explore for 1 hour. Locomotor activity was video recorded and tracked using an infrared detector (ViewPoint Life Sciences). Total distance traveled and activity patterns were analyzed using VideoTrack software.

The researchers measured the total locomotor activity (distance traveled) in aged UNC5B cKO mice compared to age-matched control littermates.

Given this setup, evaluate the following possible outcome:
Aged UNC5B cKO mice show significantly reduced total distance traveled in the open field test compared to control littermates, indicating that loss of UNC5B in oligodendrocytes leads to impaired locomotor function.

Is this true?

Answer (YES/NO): NO